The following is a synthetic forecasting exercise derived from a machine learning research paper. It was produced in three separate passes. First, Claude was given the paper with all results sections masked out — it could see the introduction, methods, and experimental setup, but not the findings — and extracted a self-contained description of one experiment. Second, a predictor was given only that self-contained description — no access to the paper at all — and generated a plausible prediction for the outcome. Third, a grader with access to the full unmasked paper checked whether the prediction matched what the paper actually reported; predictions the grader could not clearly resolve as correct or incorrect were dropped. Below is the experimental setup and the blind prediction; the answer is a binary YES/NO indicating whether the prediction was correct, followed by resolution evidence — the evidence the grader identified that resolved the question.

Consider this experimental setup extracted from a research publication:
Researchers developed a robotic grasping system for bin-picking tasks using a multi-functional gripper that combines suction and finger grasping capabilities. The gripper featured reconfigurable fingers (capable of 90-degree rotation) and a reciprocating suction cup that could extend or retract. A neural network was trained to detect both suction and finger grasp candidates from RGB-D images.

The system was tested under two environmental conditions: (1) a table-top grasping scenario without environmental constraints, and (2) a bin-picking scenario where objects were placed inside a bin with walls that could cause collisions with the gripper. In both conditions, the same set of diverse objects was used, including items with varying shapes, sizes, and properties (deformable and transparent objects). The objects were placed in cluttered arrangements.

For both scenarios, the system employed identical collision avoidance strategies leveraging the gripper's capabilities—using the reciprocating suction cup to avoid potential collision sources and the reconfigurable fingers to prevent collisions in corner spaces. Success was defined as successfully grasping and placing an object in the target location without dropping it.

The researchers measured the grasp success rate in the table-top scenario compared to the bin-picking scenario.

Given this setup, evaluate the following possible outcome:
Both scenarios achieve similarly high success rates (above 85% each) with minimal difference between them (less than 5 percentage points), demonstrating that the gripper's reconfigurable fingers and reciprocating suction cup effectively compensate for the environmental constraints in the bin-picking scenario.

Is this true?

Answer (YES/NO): YES